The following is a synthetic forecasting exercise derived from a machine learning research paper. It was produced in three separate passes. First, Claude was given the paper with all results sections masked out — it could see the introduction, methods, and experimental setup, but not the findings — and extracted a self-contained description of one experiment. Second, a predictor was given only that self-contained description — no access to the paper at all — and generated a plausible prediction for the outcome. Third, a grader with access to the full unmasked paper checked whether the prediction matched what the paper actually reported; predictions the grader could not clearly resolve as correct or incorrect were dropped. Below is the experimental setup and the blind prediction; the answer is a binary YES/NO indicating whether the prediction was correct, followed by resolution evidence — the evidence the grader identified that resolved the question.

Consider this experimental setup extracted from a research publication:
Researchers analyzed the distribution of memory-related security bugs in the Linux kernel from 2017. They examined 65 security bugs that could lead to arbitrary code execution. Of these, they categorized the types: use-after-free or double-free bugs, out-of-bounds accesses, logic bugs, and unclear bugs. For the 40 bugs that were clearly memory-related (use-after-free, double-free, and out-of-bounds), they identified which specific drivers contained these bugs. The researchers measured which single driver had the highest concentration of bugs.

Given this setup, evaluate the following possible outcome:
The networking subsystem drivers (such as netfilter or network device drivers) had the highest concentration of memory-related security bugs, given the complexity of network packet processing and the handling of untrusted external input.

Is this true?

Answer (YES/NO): YES